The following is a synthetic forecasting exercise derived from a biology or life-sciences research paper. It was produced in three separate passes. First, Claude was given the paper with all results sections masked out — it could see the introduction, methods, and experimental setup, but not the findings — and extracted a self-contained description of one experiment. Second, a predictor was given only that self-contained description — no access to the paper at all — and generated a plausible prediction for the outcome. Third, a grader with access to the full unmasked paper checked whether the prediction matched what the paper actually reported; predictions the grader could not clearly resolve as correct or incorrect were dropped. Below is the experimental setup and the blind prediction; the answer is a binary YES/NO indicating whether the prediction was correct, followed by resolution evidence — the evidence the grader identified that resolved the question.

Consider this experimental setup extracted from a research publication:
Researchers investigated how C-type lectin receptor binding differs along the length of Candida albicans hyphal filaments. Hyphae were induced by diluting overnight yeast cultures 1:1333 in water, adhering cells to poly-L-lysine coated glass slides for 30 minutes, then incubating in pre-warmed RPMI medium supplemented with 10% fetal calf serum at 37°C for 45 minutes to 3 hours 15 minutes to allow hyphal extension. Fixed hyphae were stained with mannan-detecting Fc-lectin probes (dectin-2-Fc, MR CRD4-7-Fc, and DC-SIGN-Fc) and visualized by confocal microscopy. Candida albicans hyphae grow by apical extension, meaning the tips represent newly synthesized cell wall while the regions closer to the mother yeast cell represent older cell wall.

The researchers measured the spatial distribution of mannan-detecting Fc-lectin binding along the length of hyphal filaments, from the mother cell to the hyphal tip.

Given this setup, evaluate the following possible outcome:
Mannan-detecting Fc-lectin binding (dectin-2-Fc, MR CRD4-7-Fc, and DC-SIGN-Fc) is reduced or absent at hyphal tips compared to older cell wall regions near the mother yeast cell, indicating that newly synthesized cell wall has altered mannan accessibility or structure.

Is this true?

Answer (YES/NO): NO